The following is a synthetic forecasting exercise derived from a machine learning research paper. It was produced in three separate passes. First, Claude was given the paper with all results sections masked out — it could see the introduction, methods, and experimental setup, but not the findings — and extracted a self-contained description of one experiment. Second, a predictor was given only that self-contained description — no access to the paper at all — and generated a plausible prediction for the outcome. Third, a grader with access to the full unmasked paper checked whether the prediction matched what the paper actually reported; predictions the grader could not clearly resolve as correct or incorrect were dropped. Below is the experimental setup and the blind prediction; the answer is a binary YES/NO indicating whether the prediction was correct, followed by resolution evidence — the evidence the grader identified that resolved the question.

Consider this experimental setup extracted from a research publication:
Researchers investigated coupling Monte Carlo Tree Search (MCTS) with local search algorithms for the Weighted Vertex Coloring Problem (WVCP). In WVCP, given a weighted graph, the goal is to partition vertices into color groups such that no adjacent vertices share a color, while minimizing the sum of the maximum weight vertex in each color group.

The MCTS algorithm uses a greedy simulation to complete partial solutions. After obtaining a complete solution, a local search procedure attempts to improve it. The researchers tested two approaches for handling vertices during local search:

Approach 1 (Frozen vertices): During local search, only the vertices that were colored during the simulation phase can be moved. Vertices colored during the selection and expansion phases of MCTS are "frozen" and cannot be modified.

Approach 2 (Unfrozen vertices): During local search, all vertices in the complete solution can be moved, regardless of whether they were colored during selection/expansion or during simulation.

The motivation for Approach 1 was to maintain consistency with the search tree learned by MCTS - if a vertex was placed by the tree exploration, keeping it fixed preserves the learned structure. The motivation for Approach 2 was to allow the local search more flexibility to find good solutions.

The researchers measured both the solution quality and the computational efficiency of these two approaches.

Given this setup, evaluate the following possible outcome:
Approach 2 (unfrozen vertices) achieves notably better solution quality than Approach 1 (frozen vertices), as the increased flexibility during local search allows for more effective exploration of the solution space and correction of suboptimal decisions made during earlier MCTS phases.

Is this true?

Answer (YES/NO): YES